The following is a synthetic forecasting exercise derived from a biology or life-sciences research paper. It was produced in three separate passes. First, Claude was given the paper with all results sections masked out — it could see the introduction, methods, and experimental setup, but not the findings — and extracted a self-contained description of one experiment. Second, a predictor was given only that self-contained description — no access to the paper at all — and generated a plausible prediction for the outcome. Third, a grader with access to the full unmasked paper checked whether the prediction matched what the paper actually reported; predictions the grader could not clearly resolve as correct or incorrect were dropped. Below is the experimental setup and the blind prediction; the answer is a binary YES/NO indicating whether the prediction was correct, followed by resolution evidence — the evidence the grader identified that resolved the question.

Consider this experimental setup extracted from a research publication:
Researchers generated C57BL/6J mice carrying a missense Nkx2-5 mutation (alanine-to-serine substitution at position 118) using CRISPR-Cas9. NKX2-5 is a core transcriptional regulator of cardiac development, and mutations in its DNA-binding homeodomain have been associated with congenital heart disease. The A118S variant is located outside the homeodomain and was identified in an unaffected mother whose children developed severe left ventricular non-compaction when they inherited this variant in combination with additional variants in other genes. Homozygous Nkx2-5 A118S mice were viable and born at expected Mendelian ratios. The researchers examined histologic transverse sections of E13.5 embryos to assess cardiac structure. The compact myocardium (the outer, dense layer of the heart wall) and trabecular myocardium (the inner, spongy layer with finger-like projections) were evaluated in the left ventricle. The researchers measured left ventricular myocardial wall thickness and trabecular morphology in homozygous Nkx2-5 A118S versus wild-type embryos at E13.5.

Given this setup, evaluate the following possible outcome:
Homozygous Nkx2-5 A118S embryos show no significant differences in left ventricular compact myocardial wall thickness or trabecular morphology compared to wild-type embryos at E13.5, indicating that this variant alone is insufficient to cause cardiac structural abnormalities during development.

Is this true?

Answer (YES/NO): NO